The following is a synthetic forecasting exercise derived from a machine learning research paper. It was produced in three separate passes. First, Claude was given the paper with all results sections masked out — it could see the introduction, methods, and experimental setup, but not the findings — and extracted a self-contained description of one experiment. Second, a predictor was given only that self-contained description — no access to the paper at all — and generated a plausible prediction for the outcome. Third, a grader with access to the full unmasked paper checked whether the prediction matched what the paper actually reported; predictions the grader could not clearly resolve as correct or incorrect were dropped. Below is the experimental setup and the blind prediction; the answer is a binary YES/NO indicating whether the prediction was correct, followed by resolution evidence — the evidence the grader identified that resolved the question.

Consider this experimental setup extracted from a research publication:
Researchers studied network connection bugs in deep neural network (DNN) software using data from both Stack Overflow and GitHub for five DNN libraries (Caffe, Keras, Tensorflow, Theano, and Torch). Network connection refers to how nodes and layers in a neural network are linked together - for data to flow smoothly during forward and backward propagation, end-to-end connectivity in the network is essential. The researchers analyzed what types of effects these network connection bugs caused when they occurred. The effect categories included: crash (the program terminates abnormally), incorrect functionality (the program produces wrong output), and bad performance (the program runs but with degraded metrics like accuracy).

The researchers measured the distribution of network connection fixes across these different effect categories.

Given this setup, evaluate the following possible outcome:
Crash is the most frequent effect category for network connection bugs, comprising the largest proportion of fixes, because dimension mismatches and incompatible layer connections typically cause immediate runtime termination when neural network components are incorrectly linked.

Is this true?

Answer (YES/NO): YES